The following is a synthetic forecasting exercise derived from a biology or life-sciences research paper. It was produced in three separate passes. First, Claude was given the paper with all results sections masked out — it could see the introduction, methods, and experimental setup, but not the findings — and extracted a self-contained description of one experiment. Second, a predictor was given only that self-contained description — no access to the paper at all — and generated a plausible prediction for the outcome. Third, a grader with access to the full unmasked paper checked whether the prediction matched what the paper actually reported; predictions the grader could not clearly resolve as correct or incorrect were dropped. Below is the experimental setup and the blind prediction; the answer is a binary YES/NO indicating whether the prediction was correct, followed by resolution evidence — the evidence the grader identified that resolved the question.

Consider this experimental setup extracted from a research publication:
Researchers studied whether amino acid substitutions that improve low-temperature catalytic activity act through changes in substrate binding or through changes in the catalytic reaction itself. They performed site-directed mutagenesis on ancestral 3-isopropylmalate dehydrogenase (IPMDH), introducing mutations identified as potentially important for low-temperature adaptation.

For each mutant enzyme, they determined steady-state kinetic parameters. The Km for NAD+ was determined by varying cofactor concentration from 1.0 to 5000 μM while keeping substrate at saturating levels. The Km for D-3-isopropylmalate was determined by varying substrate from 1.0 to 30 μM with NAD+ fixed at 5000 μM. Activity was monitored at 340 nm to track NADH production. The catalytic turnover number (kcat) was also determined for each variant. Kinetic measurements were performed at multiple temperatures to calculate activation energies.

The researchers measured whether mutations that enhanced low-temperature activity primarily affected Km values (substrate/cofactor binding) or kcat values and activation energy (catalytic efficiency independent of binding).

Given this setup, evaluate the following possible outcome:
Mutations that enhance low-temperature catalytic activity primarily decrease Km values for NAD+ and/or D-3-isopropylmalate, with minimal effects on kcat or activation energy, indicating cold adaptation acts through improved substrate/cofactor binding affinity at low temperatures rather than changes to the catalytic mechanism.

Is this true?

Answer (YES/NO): NO